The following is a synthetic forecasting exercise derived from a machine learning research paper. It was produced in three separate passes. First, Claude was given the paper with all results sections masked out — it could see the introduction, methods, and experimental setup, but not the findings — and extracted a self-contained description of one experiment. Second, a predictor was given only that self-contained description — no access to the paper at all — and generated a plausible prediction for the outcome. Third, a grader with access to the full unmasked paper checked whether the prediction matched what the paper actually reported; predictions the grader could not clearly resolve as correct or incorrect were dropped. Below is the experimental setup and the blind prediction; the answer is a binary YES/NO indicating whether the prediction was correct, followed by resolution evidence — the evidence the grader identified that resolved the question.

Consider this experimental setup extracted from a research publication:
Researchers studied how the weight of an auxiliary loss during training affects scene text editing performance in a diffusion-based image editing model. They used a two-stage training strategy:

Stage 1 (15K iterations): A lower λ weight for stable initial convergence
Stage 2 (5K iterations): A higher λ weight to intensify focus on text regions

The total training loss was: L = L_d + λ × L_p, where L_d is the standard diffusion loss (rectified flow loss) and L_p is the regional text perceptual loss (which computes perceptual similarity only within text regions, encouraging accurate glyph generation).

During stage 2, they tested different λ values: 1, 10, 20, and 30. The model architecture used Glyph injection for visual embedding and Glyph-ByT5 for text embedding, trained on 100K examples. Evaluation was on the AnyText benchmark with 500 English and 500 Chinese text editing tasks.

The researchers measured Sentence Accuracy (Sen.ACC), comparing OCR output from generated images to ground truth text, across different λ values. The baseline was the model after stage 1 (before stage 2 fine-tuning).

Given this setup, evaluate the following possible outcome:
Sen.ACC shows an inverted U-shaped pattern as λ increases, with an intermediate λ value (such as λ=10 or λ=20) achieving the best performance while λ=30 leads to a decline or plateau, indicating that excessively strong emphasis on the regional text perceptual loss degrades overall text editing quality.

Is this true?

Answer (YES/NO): NO